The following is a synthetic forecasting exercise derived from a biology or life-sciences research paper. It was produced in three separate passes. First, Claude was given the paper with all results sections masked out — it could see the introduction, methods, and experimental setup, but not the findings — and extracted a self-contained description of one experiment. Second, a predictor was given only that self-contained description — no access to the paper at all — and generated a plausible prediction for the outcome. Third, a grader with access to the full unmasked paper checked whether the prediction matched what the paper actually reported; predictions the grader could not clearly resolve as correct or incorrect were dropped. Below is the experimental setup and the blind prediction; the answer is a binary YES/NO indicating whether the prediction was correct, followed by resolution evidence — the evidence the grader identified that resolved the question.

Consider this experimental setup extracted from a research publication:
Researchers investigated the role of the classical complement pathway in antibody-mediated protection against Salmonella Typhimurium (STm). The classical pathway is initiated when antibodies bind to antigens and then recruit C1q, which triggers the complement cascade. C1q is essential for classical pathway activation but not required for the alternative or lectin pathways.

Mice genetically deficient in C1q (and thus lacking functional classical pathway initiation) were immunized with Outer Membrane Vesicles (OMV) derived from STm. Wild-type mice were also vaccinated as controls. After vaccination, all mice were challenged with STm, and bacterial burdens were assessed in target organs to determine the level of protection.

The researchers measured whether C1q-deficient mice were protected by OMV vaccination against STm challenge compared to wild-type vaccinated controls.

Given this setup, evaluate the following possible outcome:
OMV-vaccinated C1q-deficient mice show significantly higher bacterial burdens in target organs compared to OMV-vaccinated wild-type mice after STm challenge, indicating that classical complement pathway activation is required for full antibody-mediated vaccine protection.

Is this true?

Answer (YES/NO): NO